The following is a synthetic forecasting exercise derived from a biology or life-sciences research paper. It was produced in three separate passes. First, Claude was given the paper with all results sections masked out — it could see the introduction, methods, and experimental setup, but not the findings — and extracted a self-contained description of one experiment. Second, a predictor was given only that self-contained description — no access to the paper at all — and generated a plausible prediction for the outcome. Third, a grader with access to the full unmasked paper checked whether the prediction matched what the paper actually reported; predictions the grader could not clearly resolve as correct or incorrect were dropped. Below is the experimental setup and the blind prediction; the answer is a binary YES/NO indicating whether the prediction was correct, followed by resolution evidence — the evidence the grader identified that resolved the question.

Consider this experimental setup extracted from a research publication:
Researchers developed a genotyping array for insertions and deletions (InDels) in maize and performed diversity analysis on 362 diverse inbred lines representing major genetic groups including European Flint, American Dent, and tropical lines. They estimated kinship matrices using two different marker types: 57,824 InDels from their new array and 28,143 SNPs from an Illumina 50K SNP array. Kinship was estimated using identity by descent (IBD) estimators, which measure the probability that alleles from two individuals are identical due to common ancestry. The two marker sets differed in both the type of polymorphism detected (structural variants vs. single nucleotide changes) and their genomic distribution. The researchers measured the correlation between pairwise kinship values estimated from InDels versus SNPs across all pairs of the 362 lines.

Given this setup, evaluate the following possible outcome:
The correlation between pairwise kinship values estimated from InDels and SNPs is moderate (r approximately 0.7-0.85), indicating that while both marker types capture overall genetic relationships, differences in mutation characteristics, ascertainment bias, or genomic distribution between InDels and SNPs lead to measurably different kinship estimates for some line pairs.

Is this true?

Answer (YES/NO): NO